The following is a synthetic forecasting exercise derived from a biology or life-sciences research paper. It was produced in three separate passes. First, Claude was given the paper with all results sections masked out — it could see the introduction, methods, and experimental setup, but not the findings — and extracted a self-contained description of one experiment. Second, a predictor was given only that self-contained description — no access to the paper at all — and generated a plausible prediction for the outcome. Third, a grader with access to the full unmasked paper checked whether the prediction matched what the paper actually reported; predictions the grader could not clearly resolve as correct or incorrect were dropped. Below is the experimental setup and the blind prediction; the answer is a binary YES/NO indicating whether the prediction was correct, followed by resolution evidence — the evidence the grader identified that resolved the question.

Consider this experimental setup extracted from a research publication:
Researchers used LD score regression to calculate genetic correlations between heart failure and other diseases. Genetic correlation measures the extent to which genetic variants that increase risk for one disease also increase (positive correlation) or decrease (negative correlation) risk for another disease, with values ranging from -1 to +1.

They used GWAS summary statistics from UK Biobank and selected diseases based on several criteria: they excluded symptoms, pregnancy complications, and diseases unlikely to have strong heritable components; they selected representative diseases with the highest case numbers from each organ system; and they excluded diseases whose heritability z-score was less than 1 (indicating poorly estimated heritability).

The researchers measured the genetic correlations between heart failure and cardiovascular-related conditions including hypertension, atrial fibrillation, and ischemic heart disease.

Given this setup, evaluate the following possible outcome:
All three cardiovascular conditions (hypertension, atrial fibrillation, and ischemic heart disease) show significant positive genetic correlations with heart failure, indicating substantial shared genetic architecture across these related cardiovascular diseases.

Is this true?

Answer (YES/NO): YES